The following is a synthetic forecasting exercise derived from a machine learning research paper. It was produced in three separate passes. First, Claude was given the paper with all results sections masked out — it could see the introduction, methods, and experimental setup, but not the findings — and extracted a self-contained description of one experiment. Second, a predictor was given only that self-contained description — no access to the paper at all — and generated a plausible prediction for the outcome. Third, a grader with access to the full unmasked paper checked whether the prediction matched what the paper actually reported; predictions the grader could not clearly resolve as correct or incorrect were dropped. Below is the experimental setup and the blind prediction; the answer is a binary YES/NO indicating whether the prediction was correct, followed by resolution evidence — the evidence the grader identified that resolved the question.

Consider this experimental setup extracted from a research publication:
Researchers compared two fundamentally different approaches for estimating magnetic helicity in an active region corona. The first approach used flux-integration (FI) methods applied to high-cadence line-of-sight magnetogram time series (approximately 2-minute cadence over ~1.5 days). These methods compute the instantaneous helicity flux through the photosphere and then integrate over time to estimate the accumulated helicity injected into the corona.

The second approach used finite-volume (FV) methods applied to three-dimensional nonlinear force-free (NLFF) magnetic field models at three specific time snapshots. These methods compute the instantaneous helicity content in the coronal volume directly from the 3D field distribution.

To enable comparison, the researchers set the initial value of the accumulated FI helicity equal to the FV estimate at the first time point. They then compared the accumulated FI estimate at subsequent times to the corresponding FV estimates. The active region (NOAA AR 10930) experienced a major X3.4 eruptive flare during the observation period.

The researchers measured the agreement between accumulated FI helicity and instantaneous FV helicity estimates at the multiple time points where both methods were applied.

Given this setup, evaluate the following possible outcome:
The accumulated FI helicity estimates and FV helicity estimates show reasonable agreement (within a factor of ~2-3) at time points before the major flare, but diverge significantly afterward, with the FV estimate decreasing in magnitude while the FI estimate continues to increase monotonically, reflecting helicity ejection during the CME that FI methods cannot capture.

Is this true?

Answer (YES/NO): NO